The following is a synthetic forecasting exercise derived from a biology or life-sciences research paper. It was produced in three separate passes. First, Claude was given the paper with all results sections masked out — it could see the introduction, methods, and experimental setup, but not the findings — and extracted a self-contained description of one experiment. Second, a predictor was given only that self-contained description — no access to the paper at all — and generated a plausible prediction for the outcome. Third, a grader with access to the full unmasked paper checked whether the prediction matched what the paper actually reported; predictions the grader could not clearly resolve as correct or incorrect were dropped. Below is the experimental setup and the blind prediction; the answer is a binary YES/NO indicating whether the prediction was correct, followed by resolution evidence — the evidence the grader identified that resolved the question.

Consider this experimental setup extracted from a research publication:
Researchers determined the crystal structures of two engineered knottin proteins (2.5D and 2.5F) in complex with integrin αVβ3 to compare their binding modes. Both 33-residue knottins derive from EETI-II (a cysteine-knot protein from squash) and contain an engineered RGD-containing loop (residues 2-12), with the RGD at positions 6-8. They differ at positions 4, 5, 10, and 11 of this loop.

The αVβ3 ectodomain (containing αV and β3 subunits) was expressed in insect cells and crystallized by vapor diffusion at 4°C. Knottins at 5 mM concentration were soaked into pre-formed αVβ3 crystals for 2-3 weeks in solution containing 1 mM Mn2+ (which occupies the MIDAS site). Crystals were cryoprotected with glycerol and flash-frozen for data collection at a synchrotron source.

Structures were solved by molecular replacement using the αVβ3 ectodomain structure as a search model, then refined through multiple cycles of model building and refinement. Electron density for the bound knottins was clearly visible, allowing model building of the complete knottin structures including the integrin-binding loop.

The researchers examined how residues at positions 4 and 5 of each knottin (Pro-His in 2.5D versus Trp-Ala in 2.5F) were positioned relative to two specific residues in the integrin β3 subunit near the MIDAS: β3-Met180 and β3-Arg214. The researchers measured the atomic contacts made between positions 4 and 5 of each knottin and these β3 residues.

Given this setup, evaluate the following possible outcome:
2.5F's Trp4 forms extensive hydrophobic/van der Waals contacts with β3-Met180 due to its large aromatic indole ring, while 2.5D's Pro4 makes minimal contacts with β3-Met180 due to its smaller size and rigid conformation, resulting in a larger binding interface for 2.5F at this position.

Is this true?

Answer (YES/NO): NO